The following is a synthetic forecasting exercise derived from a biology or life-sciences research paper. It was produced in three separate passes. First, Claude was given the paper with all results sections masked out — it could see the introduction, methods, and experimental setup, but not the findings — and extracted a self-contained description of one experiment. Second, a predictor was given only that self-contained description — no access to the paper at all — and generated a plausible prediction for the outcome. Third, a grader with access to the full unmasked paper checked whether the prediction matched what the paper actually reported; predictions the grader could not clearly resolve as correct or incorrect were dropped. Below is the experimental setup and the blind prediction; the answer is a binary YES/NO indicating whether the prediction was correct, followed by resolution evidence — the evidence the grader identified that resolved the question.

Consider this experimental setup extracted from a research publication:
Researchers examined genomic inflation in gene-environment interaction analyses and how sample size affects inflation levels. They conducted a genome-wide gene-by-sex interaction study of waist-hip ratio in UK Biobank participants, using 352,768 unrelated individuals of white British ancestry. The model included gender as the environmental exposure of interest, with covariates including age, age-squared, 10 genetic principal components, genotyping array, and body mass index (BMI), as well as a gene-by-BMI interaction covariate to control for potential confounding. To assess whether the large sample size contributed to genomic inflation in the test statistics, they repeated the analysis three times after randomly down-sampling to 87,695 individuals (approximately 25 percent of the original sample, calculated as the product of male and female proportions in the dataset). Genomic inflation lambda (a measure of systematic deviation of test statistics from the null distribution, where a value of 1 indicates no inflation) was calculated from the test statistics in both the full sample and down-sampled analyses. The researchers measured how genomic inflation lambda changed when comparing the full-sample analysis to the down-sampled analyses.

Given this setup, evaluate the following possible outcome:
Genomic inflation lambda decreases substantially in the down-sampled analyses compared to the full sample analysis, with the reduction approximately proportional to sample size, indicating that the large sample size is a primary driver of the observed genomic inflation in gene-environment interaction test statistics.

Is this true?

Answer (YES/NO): NO